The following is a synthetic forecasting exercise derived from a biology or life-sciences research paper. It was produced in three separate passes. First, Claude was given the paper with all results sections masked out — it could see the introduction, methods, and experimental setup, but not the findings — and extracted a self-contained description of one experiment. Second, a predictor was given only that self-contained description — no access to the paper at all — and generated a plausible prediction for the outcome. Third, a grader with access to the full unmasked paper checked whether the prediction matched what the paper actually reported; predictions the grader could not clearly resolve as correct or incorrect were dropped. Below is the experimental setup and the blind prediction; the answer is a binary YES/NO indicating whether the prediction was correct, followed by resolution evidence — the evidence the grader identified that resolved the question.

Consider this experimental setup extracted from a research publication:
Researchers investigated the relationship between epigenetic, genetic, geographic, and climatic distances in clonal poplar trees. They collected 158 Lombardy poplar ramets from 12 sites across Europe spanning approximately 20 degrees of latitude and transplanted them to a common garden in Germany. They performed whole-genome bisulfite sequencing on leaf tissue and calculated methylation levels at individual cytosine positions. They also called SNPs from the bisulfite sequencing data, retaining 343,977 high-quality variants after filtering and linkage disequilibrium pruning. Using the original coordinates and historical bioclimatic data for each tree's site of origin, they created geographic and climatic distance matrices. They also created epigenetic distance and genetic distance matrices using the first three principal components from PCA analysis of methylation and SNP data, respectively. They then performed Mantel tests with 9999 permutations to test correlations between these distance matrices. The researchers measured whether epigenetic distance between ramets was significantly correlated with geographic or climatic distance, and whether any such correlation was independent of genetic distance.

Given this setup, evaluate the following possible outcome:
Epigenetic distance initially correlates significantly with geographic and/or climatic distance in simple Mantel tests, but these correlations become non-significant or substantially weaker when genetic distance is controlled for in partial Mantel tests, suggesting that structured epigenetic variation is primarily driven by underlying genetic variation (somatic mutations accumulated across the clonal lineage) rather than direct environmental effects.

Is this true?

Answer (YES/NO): NO